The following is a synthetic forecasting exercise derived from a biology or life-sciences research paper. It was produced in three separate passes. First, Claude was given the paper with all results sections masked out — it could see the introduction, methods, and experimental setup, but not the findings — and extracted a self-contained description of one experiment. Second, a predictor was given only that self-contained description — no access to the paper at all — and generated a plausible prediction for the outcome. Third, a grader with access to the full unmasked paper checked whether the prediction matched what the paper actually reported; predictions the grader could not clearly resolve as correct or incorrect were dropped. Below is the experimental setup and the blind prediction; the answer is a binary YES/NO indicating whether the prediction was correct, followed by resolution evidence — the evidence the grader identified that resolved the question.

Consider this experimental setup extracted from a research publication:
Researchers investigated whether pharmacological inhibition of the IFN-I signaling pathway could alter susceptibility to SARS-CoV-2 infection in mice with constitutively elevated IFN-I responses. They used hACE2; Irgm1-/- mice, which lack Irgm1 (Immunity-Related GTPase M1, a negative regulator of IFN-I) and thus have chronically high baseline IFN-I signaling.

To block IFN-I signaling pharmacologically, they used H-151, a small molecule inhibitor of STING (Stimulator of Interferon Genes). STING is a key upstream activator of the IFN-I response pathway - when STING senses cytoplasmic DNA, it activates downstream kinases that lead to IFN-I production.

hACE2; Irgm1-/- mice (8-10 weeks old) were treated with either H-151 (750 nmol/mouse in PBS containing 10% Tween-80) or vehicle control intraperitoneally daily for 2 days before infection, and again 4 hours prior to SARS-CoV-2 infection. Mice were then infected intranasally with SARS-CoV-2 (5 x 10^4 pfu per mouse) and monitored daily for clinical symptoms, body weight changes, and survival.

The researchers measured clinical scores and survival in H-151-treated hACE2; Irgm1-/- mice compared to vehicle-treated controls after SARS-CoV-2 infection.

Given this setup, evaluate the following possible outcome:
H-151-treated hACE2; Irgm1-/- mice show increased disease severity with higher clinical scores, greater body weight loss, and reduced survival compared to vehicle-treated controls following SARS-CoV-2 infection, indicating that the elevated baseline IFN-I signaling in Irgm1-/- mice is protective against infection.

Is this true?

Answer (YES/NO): YES